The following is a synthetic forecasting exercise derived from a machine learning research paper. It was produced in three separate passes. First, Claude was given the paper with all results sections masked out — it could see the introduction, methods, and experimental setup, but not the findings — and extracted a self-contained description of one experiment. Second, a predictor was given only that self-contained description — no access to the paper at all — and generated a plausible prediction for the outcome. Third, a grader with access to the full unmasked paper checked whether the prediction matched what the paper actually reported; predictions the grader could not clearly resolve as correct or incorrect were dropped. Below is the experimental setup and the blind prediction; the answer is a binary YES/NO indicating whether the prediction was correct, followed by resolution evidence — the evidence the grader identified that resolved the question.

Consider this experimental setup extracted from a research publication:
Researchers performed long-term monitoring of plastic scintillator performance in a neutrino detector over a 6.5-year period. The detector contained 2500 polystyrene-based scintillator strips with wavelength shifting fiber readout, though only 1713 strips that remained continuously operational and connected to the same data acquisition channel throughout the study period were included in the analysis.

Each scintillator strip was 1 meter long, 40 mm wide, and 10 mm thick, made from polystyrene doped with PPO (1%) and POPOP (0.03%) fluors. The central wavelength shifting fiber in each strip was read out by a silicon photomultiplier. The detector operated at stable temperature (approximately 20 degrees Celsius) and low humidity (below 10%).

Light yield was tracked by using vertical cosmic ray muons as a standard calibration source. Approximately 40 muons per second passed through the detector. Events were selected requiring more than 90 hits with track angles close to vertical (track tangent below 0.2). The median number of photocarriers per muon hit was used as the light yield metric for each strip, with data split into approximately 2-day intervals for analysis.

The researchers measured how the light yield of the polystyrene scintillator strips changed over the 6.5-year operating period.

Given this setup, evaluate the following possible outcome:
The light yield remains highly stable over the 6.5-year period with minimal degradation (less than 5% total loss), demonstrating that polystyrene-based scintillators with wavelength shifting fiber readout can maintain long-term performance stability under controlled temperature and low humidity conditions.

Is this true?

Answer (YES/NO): YES